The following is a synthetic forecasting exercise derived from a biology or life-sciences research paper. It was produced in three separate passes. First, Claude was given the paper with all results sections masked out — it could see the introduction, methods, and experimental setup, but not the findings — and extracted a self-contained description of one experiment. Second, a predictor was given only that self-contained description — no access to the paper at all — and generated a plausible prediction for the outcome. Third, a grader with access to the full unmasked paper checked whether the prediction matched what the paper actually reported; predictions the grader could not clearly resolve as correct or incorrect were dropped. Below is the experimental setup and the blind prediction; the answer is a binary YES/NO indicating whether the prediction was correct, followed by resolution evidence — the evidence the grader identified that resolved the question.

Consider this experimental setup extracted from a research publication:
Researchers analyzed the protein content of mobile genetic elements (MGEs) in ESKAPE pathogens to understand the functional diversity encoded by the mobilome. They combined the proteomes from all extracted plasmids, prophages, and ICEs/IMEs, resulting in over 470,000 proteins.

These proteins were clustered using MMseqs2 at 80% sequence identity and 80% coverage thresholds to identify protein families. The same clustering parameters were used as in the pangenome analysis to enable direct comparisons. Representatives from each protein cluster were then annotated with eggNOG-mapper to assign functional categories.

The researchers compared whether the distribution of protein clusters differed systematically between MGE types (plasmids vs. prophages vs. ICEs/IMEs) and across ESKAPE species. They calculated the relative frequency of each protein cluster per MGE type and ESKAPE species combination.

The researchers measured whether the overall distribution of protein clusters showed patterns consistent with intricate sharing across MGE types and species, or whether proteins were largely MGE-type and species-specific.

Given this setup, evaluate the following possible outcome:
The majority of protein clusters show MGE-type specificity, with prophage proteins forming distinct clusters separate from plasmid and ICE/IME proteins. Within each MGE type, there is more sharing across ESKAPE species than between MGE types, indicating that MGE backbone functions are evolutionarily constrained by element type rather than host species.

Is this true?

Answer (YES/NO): NO